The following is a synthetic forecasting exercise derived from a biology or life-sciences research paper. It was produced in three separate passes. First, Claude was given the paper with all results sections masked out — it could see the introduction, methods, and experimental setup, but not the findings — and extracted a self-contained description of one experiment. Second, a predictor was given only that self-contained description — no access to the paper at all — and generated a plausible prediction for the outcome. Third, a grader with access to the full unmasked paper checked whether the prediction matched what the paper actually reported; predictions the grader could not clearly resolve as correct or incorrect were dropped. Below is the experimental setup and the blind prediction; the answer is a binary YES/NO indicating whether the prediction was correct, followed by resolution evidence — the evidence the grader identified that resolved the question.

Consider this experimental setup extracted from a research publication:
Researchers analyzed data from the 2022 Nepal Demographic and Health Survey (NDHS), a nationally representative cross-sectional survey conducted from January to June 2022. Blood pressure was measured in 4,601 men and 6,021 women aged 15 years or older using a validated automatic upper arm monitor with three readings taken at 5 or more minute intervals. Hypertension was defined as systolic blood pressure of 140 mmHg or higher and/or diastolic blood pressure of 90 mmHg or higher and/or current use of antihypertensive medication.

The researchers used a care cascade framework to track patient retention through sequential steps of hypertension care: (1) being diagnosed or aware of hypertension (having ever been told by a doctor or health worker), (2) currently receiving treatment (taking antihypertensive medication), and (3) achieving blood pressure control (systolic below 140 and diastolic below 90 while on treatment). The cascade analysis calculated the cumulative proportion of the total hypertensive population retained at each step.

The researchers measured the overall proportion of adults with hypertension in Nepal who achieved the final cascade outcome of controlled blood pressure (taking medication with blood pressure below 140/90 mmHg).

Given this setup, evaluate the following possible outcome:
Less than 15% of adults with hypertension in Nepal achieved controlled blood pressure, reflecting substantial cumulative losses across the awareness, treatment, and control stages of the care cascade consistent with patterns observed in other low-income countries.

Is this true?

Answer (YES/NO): NO